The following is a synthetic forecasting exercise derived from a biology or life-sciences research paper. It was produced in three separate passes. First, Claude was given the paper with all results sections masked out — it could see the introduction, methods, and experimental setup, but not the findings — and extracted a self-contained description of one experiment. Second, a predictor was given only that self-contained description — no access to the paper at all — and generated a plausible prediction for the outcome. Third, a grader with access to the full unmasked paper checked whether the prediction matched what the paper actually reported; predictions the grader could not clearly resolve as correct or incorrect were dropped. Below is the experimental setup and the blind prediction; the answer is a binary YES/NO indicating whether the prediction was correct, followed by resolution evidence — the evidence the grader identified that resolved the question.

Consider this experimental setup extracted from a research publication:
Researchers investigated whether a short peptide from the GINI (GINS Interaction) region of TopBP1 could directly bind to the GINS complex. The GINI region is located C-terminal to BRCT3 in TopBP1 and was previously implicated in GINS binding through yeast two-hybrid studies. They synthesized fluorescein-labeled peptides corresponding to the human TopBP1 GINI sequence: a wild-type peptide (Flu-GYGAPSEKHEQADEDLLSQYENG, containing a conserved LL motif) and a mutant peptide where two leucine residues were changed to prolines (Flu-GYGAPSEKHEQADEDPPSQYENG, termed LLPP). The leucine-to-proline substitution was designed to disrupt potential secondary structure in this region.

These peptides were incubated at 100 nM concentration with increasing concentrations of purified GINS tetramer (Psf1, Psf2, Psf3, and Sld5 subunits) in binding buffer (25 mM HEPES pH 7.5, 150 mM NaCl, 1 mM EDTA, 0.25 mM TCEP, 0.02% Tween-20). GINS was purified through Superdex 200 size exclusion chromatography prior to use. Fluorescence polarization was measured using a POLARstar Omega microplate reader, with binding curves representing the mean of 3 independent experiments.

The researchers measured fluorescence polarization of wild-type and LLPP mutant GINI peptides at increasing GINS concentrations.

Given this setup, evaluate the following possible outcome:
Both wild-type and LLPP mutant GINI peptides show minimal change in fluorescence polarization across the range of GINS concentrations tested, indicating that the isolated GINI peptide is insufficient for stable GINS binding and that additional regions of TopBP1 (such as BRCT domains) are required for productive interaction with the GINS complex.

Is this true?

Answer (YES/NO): NO